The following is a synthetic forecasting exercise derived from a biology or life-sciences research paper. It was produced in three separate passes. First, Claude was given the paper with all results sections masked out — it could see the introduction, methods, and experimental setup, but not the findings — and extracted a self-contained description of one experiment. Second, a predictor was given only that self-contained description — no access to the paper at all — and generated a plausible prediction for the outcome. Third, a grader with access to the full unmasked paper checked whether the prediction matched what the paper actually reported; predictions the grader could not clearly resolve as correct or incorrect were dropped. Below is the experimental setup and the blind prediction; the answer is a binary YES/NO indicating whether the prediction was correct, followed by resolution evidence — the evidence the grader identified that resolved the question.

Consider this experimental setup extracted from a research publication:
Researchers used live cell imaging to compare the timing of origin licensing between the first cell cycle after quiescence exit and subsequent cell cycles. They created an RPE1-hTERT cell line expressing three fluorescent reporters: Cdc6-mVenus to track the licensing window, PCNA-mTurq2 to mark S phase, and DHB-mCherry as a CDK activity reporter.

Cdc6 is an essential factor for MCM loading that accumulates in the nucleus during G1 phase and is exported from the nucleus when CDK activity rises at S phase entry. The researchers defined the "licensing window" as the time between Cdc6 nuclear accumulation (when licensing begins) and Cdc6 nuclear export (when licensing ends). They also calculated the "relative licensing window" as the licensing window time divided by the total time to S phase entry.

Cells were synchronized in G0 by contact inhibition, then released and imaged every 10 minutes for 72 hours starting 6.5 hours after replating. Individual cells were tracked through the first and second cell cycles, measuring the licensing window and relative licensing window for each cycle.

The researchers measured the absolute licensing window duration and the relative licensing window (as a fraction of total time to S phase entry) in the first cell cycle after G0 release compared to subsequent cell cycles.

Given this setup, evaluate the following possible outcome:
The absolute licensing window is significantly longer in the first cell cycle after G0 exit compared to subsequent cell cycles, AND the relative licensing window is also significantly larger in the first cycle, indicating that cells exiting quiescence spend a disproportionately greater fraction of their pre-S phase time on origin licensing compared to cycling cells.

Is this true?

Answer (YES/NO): NO